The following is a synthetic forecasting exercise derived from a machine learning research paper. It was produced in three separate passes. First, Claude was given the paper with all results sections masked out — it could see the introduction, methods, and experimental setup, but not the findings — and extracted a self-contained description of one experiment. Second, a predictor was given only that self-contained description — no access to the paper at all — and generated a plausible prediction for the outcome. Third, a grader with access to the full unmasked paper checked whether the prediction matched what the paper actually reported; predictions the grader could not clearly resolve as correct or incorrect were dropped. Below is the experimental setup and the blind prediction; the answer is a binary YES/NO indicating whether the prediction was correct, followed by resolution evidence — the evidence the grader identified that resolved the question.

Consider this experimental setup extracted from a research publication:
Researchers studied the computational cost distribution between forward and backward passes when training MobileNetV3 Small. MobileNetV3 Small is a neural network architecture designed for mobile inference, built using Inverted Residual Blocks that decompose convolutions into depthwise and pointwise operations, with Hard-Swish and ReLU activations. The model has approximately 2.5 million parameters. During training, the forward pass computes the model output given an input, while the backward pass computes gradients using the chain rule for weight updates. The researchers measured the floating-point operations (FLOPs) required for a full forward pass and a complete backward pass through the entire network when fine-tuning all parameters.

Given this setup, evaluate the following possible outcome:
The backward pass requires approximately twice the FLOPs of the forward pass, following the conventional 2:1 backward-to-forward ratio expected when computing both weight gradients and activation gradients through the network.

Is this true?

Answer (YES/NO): YES